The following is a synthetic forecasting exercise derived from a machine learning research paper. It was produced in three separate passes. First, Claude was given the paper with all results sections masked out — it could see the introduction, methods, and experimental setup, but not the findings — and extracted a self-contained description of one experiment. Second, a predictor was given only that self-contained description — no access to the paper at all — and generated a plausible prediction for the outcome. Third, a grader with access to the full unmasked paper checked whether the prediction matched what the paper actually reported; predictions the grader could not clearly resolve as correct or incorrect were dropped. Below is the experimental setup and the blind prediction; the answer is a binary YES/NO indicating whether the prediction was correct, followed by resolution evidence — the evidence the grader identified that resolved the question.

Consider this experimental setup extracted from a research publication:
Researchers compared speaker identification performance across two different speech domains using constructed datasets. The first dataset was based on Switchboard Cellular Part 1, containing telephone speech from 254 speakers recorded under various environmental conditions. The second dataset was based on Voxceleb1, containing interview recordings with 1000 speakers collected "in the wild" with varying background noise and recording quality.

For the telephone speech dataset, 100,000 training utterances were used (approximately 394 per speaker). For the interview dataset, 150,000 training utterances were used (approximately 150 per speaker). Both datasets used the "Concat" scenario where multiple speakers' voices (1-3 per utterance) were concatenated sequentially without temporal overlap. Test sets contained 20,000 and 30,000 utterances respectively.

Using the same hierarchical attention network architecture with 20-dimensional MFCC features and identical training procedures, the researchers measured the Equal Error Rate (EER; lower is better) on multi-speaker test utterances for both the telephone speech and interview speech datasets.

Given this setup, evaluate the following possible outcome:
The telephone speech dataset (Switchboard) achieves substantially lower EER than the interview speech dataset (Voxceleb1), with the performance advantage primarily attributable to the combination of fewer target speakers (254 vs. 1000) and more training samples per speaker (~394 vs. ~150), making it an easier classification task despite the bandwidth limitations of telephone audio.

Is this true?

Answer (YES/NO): YES